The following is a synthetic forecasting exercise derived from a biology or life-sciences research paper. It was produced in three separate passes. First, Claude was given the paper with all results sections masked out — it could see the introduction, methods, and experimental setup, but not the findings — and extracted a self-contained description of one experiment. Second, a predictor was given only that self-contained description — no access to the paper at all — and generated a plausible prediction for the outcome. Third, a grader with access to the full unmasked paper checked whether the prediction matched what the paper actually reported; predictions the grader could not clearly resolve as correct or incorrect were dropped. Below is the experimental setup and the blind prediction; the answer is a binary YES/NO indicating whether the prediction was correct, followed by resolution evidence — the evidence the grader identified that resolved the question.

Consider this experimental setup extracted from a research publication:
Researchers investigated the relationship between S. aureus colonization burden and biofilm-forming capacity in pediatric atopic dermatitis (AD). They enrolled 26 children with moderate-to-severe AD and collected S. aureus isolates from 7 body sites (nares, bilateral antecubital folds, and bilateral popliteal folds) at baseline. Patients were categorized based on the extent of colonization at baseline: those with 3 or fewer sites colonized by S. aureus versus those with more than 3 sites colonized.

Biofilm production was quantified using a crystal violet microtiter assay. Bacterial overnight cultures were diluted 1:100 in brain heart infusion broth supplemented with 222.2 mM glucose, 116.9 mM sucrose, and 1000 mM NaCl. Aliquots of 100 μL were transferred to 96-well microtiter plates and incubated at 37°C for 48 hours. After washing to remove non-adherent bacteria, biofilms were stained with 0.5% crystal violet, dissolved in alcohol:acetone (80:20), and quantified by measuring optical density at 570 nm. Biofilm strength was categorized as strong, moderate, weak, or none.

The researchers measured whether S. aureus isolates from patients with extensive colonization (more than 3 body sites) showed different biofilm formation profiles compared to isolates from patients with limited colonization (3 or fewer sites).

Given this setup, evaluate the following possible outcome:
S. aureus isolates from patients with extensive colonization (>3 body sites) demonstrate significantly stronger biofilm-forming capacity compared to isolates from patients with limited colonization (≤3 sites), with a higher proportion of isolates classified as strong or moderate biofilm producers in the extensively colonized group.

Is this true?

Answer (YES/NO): NO